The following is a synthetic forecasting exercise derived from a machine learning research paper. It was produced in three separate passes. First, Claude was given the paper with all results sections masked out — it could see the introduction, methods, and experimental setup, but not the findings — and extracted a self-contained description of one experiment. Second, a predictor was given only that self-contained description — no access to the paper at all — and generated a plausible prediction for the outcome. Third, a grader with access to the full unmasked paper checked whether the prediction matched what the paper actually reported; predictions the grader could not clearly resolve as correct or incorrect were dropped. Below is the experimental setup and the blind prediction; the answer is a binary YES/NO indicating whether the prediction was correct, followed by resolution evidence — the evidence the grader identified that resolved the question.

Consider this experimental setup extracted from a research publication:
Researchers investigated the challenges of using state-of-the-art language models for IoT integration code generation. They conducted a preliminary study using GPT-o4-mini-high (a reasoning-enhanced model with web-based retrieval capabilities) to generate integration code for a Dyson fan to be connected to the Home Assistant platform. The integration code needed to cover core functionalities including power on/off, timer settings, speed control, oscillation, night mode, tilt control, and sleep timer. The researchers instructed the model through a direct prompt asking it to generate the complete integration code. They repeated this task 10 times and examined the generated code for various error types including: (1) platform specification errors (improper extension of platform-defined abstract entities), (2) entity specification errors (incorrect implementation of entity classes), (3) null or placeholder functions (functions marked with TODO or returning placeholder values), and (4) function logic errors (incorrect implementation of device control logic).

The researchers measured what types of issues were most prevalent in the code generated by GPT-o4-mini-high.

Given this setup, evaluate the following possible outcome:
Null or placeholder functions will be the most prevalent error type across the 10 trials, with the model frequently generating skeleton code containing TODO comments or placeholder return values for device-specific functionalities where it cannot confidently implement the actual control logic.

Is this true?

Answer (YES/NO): NO